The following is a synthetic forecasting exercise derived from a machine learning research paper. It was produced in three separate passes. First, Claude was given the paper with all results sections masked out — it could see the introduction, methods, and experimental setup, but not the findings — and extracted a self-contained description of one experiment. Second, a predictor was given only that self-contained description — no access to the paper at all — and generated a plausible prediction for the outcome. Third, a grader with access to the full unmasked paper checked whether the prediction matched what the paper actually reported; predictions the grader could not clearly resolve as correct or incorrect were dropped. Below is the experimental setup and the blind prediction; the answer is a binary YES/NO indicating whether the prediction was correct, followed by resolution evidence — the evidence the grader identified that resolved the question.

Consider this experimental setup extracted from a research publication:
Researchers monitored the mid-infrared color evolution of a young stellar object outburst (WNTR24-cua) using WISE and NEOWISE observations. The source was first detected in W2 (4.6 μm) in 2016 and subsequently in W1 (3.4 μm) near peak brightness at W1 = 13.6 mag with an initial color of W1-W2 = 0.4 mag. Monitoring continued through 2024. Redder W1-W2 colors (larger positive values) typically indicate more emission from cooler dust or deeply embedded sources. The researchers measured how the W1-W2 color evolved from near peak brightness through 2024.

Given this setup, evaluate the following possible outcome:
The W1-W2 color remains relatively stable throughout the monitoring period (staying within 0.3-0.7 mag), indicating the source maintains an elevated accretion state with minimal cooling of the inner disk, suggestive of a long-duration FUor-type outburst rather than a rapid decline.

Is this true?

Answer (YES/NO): NO